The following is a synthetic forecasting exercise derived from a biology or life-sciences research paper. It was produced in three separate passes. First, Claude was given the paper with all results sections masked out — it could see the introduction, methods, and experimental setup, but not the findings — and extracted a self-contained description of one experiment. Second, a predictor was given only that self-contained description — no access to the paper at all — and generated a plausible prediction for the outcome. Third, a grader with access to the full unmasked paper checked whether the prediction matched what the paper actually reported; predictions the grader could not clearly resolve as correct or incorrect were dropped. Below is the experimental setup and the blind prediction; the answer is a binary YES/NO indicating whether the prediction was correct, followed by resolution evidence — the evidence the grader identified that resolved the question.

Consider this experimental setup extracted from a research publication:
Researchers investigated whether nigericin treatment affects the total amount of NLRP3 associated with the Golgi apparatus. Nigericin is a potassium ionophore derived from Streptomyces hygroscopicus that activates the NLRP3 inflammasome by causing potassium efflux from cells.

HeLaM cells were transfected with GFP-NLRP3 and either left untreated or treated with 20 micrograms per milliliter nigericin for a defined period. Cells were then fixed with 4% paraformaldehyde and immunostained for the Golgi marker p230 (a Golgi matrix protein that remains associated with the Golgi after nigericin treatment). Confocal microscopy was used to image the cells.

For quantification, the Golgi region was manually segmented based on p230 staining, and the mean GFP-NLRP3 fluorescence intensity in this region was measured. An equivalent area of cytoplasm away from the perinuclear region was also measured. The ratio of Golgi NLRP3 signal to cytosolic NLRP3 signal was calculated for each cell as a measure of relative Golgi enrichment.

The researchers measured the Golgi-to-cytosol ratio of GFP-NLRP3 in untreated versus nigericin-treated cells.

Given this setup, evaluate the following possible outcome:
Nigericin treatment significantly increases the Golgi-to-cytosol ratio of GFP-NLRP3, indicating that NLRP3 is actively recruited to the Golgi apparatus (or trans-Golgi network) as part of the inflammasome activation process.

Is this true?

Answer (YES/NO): YES